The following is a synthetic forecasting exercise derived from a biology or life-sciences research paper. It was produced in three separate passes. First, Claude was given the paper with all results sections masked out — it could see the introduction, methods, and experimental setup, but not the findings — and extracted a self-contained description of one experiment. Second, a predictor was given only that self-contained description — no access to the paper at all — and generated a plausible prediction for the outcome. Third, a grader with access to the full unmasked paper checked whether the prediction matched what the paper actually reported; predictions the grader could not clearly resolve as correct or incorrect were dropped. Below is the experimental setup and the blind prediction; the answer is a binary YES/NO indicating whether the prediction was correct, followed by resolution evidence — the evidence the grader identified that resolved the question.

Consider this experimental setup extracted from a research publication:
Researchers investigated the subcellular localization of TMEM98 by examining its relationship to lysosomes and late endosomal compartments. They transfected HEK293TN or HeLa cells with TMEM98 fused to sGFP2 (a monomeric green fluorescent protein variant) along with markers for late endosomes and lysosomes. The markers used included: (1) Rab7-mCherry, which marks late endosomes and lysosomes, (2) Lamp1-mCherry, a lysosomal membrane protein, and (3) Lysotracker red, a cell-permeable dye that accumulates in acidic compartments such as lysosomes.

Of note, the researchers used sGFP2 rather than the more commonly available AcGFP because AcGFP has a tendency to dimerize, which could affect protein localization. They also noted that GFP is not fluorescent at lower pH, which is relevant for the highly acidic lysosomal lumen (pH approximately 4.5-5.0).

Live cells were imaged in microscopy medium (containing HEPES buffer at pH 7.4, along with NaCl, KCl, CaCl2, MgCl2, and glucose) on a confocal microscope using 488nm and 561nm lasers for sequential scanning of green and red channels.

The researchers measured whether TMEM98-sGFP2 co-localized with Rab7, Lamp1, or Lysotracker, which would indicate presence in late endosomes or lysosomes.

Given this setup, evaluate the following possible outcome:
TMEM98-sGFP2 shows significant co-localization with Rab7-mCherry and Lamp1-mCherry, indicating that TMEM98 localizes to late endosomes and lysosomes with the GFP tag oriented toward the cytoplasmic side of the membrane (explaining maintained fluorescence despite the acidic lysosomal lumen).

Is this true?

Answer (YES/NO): NO